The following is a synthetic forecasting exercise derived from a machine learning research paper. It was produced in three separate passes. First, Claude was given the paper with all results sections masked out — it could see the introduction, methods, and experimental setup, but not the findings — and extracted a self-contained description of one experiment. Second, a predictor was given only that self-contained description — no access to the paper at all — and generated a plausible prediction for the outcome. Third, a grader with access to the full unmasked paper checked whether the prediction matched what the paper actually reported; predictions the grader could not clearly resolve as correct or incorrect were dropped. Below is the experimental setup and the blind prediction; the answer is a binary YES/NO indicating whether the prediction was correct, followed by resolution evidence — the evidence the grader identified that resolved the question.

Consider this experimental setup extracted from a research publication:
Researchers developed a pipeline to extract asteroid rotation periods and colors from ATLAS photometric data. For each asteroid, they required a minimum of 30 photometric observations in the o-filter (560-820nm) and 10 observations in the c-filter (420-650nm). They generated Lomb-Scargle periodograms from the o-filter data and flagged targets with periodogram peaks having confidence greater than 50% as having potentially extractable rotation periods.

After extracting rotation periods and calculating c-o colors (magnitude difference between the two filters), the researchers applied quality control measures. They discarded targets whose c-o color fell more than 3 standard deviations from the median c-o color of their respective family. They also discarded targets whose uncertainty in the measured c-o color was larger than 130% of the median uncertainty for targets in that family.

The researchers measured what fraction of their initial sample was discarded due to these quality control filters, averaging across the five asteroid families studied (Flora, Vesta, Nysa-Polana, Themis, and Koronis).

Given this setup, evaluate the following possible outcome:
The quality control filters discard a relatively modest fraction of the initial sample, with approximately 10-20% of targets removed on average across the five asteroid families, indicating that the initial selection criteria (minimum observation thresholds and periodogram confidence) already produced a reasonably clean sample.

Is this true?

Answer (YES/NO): NO